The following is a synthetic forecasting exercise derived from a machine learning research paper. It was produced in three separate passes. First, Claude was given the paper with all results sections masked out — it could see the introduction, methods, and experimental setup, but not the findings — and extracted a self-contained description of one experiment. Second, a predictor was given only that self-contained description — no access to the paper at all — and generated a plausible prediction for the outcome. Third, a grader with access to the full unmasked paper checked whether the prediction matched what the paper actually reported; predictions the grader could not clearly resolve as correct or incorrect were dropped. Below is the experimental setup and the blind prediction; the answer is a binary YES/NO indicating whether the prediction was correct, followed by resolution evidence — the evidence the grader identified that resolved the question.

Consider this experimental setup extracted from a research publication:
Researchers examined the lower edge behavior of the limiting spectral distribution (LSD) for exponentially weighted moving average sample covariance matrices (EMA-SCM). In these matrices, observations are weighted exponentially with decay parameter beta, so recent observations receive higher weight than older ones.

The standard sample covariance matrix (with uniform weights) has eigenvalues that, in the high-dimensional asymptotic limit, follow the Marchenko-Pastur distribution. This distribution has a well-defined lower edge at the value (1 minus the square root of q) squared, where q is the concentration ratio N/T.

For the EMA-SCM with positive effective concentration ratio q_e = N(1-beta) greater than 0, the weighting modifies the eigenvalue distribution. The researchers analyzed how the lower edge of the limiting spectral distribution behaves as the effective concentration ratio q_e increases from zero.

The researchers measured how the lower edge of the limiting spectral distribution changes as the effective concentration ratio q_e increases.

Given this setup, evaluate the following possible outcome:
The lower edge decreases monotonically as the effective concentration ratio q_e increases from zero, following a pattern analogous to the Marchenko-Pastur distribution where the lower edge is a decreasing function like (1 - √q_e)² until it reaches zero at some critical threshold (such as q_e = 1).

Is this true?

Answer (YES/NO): NO